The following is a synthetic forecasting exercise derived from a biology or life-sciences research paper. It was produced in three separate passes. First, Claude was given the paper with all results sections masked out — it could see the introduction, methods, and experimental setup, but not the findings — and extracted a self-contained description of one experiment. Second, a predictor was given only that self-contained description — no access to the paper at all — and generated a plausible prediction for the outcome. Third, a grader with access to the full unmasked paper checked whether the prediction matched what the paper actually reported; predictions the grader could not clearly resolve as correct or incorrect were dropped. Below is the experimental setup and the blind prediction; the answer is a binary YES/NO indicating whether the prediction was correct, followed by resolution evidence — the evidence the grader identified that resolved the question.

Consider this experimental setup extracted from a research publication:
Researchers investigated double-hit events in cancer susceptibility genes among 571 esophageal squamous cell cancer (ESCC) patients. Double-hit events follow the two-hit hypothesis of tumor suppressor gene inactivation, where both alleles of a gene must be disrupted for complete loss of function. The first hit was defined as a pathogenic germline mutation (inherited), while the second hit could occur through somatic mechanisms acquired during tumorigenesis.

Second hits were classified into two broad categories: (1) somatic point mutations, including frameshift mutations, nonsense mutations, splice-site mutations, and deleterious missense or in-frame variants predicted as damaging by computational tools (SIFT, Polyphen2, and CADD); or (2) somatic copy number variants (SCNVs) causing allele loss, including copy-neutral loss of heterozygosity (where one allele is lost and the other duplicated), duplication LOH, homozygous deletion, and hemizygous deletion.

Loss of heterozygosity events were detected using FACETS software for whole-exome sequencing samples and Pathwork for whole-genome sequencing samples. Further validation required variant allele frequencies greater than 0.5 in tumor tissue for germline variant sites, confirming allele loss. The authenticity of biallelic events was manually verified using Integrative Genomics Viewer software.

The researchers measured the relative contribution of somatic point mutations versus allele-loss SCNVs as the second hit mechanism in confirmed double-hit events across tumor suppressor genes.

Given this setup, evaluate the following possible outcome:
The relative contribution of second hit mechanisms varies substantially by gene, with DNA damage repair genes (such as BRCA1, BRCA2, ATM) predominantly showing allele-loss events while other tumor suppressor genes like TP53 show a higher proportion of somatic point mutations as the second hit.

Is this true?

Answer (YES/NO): NO